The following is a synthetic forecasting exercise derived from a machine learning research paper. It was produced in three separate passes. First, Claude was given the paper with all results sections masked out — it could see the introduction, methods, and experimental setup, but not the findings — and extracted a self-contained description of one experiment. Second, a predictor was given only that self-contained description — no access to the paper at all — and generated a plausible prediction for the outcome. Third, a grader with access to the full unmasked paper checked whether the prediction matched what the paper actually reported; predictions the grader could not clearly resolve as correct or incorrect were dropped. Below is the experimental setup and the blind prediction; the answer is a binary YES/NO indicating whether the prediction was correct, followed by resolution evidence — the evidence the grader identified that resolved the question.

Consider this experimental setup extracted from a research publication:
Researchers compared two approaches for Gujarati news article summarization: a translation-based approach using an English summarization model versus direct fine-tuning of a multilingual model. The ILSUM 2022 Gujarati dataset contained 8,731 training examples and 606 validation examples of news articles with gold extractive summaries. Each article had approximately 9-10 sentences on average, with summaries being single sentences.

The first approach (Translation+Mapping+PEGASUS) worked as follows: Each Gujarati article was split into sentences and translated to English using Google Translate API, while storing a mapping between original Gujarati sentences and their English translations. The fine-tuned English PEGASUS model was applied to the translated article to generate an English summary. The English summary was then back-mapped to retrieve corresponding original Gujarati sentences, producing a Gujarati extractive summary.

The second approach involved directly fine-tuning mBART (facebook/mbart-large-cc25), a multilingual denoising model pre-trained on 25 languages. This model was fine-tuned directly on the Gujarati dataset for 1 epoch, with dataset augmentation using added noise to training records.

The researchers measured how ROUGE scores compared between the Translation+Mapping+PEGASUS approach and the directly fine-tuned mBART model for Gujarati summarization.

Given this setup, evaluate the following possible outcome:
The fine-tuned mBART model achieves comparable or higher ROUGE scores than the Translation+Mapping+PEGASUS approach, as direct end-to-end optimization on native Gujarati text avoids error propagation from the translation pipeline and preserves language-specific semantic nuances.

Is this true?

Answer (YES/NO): NO